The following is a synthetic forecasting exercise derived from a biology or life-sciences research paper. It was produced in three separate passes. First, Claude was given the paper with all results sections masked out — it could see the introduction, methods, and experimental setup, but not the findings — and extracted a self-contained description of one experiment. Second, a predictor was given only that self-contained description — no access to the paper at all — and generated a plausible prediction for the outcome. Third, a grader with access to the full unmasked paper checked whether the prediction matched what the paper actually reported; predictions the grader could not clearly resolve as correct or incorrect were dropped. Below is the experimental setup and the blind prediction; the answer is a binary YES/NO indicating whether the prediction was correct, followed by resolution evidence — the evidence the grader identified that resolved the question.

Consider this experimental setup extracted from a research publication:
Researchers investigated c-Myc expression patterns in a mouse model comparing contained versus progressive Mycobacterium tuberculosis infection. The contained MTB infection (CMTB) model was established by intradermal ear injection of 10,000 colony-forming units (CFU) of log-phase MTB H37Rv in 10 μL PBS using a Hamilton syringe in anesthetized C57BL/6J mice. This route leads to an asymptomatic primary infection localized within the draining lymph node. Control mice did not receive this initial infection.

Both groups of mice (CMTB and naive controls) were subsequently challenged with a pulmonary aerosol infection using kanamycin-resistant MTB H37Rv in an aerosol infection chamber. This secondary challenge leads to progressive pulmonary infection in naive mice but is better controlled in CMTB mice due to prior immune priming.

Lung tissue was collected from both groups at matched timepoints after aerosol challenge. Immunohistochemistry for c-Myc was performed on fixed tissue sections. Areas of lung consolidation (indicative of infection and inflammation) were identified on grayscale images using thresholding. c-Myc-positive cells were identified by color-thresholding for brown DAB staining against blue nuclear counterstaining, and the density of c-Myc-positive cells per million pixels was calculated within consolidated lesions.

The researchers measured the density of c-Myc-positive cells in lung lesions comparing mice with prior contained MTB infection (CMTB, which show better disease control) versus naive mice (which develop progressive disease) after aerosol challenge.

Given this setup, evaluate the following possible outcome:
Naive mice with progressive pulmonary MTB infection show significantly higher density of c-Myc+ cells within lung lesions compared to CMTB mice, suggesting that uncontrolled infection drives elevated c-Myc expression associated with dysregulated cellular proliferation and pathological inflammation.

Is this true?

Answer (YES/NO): YES